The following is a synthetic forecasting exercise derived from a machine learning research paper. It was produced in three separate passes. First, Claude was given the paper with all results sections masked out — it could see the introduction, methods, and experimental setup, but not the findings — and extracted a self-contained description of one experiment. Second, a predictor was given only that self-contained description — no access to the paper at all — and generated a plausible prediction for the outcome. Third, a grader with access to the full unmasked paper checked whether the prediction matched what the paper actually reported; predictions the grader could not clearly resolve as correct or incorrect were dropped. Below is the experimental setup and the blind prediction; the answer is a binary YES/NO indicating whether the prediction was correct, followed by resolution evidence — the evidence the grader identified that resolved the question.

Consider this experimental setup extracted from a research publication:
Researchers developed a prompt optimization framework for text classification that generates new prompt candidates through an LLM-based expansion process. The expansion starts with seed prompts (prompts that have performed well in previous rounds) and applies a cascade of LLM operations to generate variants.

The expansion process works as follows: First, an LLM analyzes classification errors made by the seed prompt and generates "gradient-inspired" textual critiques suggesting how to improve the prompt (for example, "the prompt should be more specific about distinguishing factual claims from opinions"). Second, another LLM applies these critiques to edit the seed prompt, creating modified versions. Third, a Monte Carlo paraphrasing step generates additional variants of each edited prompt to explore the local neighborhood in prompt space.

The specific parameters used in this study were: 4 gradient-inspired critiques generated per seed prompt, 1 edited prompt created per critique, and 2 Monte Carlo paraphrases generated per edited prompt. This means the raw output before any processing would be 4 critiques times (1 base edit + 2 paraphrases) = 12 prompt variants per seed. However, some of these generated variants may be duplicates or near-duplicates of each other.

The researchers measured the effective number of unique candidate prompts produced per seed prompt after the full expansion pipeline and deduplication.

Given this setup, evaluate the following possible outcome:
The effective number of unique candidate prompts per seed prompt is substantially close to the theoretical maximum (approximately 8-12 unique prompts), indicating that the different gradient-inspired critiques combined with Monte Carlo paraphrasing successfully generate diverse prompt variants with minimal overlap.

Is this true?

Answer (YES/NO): NO